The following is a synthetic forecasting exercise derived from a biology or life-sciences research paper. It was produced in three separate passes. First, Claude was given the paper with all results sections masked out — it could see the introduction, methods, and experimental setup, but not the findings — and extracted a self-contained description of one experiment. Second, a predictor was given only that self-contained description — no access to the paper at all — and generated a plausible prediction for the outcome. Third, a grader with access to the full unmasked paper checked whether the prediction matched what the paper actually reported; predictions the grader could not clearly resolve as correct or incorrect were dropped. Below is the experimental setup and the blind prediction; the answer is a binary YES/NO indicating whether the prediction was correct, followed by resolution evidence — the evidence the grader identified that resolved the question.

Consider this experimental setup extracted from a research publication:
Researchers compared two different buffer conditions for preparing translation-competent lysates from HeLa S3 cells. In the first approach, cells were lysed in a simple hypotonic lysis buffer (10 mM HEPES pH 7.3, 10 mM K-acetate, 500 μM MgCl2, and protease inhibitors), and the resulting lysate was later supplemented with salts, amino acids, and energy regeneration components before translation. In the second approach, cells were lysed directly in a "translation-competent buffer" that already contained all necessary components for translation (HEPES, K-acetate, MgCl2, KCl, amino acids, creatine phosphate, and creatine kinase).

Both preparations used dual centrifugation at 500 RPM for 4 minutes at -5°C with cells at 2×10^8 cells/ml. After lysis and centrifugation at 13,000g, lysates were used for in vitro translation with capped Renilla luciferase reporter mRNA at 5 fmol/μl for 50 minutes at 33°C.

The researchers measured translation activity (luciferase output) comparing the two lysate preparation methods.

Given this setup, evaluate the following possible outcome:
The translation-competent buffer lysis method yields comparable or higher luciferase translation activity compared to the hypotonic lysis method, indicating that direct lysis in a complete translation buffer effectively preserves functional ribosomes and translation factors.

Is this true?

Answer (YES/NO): YES